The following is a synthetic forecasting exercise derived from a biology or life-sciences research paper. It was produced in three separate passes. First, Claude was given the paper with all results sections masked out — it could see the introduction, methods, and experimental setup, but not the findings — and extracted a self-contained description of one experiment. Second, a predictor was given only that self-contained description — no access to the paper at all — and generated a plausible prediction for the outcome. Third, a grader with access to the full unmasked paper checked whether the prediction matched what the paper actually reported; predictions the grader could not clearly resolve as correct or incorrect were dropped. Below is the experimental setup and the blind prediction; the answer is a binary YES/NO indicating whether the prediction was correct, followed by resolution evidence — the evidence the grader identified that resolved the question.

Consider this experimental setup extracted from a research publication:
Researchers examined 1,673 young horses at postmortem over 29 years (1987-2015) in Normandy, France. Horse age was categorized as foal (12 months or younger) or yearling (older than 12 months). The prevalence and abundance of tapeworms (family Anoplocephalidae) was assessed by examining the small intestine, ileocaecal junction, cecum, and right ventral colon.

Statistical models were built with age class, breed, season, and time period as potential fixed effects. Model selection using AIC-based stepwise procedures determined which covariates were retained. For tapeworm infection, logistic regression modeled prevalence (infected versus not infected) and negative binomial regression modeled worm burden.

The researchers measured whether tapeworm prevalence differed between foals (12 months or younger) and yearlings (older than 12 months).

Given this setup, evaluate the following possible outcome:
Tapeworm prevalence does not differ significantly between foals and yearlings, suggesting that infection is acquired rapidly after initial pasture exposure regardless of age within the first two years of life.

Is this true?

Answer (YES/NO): NO